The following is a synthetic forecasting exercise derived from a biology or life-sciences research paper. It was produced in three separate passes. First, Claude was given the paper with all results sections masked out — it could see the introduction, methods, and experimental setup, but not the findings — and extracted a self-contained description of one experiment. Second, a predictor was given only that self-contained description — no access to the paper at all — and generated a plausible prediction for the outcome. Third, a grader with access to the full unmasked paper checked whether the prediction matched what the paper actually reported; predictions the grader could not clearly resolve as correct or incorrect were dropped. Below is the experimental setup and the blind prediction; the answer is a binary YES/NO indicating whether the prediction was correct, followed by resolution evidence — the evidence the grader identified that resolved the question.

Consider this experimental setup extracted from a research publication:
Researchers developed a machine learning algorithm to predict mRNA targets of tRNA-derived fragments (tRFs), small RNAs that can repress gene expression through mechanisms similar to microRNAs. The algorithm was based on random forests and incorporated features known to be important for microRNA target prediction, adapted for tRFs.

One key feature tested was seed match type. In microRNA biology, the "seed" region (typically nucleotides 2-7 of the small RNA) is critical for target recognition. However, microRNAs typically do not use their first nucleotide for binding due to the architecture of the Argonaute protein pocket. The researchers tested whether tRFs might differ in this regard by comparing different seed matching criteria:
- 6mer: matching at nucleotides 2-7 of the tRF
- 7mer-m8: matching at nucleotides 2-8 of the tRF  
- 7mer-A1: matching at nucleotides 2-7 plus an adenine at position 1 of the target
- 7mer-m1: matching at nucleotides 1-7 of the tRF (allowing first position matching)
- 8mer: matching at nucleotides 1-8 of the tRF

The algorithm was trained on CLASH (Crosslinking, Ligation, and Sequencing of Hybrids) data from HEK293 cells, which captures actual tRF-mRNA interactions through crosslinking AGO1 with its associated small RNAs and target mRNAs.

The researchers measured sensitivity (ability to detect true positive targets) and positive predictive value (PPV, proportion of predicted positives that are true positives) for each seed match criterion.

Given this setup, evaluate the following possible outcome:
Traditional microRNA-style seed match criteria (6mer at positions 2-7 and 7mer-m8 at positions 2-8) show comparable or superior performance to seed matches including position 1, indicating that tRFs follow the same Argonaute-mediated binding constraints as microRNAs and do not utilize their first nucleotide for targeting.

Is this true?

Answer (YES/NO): NO